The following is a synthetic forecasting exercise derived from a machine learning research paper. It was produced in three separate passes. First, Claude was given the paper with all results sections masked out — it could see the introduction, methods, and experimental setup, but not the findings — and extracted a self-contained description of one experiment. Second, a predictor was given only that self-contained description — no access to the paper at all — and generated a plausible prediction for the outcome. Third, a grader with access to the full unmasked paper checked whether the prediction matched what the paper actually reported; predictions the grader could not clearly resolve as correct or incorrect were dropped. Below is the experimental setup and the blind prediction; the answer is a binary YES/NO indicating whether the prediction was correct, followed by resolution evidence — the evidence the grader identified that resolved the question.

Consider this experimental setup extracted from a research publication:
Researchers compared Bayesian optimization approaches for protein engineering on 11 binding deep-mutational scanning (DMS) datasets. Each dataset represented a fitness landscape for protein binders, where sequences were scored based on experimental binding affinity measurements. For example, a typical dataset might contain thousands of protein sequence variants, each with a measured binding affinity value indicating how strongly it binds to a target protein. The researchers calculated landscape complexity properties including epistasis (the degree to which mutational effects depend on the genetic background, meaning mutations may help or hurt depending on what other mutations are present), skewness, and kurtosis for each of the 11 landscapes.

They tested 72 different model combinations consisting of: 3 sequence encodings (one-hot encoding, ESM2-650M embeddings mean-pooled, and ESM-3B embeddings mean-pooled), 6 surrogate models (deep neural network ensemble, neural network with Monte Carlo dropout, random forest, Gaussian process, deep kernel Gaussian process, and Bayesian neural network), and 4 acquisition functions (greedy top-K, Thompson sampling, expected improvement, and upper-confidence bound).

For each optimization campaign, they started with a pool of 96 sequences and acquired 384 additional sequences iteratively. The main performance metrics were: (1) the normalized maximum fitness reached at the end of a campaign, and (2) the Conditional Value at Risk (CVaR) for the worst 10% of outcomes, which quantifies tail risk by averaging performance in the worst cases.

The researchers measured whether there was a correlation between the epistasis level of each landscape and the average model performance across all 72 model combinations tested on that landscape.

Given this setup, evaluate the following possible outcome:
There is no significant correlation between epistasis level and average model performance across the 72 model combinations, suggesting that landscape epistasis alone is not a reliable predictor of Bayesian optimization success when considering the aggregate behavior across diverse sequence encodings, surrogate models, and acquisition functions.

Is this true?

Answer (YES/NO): NO